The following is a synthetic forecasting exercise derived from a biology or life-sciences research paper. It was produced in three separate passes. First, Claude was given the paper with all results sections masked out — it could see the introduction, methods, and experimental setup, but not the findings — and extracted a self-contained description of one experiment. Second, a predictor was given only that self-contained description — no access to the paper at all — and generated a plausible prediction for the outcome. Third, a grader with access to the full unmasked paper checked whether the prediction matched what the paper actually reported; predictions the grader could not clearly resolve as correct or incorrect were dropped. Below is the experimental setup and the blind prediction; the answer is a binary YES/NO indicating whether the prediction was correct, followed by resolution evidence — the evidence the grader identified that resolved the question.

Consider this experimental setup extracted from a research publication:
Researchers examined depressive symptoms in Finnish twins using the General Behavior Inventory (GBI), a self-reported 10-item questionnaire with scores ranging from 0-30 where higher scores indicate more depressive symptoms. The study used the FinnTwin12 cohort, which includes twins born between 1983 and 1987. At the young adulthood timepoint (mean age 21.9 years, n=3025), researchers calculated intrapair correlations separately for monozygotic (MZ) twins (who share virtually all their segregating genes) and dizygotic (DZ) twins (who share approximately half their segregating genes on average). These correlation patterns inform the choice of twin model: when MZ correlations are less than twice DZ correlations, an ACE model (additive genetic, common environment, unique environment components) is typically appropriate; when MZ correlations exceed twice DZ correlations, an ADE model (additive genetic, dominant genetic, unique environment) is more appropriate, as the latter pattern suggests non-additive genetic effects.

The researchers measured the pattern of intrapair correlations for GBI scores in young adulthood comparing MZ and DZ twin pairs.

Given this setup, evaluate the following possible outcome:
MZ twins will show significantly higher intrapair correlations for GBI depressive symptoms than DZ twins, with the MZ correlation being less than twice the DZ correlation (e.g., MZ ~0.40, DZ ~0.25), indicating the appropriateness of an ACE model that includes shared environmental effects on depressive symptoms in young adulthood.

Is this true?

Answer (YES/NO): NO